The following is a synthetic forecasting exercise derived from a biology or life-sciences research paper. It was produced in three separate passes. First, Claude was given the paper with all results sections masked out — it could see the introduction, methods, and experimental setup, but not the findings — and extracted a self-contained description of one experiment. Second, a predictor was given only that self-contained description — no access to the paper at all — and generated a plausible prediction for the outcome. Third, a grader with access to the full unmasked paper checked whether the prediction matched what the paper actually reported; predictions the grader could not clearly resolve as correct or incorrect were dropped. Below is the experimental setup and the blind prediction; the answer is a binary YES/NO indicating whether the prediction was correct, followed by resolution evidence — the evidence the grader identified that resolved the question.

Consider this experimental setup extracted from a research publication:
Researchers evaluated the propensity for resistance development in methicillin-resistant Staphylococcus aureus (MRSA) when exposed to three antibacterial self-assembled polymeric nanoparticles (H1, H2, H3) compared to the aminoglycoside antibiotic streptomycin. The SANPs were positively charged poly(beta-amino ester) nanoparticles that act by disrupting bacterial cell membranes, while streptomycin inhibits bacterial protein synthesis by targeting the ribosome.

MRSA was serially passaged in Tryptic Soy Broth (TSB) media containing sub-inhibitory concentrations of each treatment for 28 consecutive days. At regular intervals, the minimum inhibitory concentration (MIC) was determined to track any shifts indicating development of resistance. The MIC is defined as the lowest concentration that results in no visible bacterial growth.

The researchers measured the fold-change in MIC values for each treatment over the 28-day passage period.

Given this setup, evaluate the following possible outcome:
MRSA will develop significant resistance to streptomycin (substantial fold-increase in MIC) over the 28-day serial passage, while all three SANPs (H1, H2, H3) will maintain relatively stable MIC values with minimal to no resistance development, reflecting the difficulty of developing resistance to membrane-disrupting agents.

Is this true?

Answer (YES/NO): YES